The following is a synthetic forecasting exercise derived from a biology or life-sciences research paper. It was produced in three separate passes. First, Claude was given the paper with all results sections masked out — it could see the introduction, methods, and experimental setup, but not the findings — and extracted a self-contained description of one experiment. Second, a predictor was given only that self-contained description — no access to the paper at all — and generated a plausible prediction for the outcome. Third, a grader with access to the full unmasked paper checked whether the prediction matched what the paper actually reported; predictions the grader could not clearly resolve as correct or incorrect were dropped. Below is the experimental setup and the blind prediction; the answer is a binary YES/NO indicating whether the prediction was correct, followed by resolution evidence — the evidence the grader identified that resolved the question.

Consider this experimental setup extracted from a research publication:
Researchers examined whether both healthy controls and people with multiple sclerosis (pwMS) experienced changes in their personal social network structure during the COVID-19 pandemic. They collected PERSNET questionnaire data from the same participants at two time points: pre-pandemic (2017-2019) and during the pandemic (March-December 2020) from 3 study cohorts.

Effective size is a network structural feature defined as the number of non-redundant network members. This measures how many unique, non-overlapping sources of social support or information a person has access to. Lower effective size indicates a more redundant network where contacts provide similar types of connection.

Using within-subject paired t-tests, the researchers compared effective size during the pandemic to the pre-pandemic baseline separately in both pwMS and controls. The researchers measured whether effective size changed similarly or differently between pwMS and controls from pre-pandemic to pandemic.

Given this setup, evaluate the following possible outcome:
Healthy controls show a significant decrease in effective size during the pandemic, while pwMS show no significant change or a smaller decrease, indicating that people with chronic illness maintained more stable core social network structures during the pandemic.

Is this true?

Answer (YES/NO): NO